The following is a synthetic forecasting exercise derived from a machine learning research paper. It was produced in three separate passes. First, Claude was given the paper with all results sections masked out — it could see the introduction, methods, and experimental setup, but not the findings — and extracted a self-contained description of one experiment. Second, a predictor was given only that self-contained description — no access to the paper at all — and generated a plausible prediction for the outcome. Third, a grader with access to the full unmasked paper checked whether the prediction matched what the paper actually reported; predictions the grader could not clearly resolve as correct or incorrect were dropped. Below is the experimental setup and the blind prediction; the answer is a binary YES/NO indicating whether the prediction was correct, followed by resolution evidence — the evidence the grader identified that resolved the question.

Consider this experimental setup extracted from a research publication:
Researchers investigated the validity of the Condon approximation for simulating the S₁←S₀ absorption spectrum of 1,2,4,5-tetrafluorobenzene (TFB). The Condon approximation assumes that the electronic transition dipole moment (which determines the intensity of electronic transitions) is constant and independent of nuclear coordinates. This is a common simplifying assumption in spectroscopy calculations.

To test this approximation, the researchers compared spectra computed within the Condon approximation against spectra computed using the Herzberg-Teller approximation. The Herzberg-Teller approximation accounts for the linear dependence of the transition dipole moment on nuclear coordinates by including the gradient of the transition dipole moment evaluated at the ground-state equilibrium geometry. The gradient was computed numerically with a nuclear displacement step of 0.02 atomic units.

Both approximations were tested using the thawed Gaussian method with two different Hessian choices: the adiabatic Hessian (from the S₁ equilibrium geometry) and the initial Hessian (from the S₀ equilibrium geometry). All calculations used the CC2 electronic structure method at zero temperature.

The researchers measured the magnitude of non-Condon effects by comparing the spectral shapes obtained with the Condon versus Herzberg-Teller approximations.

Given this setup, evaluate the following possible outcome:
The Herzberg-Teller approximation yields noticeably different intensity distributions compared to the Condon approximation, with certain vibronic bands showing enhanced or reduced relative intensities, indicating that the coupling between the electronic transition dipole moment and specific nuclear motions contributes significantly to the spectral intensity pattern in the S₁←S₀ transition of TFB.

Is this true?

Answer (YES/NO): NO